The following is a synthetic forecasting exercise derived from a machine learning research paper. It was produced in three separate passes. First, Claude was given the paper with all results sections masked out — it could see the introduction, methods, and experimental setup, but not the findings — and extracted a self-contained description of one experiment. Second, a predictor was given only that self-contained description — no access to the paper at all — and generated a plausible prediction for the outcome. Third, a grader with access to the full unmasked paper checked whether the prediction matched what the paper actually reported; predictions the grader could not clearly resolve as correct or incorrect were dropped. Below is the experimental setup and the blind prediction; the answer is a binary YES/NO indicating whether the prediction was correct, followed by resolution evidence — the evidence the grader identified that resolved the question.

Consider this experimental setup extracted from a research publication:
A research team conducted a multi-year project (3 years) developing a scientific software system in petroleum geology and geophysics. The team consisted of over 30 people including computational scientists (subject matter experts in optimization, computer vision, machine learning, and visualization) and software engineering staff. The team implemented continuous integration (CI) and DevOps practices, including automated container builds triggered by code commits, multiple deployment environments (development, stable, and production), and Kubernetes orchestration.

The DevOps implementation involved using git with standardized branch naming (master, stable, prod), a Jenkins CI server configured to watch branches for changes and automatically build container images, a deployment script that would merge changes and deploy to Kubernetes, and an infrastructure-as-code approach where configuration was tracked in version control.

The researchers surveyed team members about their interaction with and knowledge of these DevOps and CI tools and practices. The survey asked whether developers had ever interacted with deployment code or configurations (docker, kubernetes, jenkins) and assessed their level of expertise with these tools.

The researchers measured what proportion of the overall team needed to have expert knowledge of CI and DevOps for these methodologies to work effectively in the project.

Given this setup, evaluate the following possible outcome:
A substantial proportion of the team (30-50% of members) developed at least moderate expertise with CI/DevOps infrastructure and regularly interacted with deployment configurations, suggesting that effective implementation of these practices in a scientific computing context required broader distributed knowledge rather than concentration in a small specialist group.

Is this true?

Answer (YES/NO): NO